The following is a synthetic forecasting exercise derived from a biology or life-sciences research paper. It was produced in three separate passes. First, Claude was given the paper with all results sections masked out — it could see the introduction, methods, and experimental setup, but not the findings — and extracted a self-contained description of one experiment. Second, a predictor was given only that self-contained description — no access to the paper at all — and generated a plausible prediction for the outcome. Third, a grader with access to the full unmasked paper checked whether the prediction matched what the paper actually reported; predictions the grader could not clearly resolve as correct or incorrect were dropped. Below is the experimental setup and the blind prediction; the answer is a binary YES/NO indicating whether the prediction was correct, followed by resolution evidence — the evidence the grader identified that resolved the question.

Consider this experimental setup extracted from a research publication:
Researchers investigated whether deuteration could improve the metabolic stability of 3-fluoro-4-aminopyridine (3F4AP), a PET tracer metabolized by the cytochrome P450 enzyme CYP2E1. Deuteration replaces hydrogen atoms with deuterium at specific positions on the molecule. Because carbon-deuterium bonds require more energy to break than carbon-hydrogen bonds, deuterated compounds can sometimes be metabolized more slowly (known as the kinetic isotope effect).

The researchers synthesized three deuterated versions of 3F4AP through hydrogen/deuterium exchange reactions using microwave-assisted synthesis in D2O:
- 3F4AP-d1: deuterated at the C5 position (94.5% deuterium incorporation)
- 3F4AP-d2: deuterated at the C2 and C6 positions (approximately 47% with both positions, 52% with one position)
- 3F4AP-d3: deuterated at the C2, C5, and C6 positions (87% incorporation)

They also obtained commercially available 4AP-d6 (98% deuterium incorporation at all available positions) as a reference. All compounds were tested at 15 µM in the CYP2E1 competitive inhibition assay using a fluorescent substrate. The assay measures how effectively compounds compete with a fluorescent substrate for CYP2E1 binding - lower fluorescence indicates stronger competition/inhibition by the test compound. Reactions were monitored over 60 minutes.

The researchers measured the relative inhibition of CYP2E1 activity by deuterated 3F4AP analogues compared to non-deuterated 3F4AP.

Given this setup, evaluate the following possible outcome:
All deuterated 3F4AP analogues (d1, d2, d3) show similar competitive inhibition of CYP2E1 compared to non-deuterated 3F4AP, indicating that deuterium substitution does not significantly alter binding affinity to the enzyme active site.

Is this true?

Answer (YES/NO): YES